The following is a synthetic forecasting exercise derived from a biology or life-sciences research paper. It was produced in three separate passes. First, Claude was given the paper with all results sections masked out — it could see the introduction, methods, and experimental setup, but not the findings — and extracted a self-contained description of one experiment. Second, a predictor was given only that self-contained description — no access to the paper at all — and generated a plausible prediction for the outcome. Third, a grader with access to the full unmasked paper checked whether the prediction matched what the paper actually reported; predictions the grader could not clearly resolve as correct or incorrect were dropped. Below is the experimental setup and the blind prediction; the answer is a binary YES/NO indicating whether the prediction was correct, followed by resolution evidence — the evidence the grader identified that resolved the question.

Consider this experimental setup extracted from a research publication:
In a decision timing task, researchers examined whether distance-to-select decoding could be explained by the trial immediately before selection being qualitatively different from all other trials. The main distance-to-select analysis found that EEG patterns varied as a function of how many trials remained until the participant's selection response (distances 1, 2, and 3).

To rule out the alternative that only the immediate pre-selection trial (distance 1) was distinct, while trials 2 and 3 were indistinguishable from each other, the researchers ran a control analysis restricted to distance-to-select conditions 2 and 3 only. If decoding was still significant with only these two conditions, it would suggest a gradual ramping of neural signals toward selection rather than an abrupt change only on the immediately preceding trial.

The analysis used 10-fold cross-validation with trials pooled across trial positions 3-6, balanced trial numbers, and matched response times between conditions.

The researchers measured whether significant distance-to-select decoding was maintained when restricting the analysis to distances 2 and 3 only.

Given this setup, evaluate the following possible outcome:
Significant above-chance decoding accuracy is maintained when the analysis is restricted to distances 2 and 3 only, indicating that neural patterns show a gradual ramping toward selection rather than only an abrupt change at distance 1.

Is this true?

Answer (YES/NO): YES